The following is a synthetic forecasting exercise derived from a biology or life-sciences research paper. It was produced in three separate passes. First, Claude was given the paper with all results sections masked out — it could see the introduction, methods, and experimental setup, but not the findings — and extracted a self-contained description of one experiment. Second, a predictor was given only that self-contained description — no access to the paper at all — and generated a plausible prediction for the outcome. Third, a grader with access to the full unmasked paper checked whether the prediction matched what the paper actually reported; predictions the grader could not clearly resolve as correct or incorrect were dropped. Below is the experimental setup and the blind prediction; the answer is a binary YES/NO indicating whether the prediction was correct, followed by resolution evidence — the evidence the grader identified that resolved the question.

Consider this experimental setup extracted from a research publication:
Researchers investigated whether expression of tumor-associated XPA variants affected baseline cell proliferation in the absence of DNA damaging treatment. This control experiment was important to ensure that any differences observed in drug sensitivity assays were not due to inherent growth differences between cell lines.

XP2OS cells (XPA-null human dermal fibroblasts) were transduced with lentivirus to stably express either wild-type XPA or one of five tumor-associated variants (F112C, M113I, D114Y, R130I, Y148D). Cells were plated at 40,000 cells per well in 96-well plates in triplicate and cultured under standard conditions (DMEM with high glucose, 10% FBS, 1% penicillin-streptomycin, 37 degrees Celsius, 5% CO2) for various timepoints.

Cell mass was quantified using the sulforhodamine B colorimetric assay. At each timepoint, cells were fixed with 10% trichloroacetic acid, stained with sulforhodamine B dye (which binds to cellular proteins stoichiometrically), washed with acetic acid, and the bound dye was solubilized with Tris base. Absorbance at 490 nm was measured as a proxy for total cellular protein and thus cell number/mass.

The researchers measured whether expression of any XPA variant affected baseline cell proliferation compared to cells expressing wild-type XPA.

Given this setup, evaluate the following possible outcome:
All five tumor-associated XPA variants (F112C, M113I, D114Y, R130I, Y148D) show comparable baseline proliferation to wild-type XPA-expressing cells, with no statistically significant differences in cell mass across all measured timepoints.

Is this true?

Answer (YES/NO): YES